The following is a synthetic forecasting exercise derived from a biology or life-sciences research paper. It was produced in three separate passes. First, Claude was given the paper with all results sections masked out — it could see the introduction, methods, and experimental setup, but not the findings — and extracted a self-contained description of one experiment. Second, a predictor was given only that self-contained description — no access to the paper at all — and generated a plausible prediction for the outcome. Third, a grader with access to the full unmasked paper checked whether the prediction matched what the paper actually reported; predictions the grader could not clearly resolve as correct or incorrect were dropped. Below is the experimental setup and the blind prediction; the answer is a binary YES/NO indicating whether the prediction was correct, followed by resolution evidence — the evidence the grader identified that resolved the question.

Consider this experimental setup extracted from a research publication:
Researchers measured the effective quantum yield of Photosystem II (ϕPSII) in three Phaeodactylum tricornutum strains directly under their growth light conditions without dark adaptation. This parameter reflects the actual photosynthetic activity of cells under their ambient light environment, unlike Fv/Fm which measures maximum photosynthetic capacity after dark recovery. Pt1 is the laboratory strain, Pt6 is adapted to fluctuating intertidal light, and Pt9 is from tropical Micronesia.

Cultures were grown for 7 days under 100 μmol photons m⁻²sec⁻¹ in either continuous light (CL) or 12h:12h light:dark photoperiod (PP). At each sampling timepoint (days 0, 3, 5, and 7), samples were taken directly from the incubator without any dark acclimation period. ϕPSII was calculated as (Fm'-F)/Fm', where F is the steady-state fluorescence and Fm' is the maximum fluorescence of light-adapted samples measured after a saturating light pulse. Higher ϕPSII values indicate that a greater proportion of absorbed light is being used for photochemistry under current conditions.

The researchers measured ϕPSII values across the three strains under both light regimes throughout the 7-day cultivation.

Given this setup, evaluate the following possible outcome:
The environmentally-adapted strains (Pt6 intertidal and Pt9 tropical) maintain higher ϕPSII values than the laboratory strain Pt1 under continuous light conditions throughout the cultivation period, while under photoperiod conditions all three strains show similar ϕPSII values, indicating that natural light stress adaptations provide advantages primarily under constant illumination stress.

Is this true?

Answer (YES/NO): NO